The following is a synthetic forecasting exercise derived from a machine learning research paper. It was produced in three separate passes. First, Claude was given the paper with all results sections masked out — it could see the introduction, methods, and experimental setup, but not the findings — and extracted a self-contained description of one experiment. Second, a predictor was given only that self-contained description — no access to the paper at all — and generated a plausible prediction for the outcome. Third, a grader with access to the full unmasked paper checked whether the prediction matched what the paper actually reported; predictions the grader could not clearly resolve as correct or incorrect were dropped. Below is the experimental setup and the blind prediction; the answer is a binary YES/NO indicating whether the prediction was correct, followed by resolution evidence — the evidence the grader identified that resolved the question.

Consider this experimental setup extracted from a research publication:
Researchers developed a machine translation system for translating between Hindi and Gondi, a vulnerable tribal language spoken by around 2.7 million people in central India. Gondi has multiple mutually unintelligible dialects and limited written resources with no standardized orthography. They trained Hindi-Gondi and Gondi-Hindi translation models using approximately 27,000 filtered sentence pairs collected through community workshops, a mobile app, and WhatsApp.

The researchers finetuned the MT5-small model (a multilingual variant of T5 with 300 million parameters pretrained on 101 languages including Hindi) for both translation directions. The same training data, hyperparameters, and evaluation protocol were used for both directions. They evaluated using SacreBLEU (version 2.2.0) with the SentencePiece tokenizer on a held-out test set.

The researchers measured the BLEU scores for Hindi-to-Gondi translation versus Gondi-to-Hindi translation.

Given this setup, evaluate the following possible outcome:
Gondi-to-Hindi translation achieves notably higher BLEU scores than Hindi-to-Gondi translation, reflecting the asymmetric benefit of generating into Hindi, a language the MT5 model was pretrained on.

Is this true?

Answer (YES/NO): YES